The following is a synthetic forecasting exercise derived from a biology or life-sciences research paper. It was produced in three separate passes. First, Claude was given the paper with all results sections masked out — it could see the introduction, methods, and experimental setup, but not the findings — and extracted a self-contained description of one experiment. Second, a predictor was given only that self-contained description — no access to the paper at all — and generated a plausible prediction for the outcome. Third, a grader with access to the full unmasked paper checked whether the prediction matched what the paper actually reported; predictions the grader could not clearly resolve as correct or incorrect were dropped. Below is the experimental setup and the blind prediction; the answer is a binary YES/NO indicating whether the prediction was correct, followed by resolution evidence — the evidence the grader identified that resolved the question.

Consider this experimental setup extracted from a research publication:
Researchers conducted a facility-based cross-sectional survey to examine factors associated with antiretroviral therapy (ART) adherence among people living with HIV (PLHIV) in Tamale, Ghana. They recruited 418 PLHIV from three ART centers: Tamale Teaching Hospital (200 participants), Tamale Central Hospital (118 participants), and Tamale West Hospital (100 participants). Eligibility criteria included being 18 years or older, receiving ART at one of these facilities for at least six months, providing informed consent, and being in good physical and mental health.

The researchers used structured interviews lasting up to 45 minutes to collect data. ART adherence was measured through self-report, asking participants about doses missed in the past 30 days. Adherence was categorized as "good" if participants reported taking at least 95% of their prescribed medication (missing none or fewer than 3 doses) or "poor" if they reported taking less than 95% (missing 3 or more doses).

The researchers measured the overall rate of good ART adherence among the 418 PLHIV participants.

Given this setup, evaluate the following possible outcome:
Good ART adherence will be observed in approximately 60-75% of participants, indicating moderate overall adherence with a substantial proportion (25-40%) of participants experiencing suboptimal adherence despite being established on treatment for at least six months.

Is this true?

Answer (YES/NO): NO